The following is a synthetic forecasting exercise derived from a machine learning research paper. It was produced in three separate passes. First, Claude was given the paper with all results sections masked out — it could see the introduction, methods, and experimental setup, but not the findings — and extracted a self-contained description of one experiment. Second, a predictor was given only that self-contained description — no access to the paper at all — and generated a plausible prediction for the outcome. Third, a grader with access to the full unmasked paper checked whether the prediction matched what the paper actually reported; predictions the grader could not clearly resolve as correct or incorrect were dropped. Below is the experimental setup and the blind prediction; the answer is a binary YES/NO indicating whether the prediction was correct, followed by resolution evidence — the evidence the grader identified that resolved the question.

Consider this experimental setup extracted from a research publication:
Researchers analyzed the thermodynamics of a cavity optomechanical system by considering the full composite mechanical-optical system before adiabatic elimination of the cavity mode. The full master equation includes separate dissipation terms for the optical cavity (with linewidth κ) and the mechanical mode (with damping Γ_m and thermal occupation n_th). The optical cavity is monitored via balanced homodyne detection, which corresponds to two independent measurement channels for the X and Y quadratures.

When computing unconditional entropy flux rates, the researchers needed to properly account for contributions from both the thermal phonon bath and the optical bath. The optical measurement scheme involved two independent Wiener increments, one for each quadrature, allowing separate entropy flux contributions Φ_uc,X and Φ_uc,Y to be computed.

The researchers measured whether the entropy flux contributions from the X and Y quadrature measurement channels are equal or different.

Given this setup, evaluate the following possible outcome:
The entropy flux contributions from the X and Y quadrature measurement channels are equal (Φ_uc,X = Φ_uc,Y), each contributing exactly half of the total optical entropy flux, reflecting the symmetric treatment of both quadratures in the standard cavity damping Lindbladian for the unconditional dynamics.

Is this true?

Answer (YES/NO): YES